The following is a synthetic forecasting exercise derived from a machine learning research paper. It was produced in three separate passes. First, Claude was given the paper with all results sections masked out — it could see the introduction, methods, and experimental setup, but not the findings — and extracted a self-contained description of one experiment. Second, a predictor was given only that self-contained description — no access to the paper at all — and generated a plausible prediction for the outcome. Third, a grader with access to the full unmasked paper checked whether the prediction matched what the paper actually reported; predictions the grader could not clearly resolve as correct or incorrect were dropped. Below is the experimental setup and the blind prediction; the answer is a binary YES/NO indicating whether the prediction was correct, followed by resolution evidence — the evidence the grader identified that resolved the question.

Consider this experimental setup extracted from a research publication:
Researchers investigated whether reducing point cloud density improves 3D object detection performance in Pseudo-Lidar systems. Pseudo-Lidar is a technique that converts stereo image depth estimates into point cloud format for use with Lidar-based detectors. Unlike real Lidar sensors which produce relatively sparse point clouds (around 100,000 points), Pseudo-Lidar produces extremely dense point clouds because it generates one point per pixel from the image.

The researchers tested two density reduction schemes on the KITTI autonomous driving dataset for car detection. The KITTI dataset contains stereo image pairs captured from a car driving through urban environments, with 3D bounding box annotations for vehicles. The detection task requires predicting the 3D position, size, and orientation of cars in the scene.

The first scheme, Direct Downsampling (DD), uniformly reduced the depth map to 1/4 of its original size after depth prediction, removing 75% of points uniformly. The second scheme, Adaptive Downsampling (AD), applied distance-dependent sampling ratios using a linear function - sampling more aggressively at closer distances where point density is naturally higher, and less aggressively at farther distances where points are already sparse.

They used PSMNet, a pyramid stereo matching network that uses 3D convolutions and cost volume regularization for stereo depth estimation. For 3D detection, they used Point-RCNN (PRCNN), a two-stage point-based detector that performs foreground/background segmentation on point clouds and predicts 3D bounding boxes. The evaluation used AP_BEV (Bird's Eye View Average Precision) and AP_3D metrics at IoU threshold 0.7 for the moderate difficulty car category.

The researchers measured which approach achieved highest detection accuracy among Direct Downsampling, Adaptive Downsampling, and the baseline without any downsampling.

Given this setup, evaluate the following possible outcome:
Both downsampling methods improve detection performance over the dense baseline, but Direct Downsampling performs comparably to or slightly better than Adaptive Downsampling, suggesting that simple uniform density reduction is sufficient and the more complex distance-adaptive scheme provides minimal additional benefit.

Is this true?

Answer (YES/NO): NO